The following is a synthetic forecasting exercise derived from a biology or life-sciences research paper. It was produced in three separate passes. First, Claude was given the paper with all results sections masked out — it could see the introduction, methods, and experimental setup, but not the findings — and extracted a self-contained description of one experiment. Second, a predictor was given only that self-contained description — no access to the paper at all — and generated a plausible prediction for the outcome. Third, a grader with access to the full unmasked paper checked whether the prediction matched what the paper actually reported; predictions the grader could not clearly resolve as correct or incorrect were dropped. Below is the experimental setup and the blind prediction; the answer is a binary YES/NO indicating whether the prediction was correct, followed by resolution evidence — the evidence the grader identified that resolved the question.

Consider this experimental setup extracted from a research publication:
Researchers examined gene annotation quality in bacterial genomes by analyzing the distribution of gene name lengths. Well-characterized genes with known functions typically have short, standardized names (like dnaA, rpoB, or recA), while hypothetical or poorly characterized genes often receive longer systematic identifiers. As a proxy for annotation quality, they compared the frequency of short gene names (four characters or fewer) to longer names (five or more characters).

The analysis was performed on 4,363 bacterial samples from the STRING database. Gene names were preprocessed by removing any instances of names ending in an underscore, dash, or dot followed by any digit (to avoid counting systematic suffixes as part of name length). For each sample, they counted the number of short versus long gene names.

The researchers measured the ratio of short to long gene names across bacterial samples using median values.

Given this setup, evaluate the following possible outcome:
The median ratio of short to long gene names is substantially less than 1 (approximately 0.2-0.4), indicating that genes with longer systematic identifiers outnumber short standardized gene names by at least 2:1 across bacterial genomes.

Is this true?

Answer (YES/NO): NO